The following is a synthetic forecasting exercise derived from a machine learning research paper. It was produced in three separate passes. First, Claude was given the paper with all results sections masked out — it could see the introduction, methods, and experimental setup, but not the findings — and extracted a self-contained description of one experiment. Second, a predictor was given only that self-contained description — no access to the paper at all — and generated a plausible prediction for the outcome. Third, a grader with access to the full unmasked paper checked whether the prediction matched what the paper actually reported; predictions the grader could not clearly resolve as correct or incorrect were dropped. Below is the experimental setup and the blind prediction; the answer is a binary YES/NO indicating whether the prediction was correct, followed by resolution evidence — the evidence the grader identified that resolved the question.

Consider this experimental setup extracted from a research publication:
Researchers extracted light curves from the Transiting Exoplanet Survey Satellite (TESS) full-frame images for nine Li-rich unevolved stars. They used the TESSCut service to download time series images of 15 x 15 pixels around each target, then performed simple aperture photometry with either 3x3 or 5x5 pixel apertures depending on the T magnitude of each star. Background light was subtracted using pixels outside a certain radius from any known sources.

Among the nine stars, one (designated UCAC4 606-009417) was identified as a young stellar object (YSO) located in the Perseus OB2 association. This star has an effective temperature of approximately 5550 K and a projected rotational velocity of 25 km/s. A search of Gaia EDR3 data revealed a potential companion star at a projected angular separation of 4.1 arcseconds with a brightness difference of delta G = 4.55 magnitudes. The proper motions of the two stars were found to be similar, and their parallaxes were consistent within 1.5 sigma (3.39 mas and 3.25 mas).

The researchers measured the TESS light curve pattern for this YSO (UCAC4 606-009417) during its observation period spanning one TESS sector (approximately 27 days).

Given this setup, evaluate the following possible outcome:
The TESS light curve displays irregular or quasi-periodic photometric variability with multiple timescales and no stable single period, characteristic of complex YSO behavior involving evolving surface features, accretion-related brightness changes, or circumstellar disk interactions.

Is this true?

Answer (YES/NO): YES